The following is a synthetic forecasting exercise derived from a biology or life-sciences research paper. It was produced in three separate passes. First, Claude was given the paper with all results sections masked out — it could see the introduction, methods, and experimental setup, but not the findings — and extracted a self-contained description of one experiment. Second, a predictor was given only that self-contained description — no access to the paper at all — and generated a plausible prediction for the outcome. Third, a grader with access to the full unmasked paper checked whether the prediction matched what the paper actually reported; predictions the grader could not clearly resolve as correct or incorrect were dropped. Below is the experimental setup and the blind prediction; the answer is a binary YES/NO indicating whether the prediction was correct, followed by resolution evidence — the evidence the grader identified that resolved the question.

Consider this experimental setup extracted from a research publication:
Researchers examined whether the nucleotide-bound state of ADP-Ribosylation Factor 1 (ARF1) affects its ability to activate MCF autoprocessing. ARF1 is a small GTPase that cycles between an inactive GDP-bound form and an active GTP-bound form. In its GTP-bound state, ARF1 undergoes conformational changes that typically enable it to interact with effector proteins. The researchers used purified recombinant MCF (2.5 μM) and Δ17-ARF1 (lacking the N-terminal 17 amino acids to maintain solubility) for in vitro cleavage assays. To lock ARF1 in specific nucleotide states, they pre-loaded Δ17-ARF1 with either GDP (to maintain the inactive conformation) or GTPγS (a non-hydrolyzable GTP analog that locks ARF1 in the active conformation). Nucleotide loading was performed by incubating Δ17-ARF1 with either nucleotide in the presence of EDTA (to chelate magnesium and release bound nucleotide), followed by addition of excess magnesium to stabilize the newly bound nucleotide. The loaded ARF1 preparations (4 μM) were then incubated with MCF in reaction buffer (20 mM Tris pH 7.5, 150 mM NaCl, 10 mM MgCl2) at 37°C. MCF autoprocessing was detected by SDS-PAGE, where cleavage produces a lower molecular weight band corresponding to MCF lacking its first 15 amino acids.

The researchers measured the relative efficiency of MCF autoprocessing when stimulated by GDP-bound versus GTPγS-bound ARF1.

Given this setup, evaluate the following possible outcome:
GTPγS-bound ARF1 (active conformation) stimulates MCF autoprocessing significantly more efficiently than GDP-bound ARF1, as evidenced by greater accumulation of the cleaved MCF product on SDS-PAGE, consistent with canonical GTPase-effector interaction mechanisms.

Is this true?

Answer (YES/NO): YES